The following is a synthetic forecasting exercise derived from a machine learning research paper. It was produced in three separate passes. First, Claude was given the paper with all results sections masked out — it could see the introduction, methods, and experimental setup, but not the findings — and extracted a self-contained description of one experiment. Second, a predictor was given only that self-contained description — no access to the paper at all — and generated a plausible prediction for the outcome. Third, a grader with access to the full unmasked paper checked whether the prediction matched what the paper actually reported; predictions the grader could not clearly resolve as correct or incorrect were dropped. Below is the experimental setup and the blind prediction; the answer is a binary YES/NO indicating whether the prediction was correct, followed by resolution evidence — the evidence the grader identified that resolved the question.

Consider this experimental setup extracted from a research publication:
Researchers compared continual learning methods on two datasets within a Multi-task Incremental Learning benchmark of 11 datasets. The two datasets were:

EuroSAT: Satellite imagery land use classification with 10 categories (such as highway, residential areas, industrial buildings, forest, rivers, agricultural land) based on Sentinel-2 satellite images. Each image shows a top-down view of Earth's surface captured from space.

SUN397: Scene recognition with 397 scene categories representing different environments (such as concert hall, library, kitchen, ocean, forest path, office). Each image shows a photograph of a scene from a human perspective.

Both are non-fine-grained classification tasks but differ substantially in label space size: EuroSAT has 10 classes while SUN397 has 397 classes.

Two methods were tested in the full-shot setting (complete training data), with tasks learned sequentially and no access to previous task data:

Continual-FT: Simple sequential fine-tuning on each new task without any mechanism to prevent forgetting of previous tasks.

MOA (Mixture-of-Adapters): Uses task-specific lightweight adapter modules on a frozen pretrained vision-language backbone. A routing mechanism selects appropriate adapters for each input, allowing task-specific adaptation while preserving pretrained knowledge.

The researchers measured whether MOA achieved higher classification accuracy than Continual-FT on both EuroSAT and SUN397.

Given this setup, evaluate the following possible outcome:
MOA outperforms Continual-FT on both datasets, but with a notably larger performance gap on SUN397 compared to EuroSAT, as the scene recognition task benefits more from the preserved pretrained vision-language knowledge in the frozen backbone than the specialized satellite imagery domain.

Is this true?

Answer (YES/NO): NO